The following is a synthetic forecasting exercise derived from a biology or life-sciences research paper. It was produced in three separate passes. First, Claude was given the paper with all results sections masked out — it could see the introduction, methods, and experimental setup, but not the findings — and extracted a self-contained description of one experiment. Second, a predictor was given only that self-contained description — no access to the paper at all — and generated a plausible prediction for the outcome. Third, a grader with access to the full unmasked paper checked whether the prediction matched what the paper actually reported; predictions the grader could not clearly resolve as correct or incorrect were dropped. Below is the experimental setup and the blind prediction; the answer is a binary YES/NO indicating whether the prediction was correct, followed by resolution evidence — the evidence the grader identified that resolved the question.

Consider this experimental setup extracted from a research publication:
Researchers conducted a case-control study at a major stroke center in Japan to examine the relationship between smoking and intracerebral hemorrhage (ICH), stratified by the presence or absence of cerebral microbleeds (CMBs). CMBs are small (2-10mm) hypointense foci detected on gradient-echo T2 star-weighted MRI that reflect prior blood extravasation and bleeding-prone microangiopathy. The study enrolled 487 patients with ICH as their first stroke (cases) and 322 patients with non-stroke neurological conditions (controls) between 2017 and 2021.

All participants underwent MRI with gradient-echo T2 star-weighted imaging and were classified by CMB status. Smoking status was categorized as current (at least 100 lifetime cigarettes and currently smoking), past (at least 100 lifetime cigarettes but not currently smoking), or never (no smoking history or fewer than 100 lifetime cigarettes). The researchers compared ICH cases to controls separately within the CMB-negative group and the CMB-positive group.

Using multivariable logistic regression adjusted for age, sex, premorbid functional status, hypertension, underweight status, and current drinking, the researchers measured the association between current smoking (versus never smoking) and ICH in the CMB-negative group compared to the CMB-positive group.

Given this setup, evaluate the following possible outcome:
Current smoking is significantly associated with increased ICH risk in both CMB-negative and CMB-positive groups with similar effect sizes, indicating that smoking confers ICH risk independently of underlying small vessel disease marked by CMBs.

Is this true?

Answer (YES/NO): NO